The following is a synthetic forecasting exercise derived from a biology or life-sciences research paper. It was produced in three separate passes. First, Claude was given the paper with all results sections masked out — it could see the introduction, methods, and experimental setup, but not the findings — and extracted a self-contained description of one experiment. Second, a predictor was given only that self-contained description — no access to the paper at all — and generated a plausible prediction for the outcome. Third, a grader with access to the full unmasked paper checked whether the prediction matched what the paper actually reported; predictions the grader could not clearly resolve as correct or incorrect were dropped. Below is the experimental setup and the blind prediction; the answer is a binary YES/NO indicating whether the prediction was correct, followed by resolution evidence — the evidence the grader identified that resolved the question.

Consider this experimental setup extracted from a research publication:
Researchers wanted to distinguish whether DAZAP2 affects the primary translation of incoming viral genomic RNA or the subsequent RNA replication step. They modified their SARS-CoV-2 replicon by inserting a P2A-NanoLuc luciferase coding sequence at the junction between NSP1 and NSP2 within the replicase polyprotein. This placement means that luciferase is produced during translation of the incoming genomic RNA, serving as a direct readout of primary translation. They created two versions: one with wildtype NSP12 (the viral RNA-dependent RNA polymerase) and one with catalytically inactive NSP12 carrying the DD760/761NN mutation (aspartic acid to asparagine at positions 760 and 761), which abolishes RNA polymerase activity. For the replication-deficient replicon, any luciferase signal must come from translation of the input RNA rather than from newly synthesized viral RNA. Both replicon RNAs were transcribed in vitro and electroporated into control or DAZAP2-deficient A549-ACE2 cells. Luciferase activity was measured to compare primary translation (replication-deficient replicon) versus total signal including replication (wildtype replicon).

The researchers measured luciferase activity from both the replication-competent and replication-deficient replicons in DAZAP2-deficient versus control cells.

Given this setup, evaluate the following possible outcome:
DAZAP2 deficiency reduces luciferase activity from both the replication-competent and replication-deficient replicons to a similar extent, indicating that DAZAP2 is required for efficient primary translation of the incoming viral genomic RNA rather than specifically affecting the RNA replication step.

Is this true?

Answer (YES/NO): NO